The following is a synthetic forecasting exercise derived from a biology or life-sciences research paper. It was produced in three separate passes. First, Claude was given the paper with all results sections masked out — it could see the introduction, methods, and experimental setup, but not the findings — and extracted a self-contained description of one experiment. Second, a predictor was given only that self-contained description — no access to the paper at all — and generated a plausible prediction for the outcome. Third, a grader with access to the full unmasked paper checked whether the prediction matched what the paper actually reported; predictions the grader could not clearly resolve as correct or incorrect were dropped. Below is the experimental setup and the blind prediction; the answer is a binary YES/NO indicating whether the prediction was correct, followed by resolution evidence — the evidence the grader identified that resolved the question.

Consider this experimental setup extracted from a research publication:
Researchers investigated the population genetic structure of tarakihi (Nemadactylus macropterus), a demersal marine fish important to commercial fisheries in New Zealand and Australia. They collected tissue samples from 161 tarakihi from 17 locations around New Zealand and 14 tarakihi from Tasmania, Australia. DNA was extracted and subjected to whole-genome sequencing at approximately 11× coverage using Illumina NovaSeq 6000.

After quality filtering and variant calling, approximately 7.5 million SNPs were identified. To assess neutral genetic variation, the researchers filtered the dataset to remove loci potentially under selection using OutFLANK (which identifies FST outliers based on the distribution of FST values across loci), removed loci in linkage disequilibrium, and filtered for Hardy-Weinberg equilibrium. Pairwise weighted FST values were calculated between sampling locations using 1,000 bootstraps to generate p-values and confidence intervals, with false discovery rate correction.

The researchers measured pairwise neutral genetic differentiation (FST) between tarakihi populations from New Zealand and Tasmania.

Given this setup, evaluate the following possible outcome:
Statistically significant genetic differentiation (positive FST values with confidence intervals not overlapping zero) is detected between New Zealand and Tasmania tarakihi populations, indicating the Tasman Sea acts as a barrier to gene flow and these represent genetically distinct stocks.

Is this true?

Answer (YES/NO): YES